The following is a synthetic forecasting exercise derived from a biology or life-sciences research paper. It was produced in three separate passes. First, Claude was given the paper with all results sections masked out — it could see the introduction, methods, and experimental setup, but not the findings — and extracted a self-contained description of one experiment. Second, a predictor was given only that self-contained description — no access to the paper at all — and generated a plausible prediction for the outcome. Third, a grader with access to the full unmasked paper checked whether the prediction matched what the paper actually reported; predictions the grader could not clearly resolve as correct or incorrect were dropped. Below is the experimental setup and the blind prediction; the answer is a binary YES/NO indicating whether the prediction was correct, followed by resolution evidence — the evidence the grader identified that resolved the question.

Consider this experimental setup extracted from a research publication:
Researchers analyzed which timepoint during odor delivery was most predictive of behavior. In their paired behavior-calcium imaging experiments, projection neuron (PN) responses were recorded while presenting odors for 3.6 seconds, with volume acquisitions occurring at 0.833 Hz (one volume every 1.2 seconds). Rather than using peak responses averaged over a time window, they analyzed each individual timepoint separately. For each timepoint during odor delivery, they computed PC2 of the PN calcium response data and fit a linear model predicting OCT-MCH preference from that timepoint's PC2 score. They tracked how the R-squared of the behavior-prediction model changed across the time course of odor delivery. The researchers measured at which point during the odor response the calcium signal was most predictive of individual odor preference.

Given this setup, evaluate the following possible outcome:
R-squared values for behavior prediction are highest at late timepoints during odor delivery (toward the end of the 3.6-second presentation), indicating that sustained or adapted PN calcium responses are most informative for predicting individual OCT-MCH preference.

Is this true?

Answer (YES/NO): YES